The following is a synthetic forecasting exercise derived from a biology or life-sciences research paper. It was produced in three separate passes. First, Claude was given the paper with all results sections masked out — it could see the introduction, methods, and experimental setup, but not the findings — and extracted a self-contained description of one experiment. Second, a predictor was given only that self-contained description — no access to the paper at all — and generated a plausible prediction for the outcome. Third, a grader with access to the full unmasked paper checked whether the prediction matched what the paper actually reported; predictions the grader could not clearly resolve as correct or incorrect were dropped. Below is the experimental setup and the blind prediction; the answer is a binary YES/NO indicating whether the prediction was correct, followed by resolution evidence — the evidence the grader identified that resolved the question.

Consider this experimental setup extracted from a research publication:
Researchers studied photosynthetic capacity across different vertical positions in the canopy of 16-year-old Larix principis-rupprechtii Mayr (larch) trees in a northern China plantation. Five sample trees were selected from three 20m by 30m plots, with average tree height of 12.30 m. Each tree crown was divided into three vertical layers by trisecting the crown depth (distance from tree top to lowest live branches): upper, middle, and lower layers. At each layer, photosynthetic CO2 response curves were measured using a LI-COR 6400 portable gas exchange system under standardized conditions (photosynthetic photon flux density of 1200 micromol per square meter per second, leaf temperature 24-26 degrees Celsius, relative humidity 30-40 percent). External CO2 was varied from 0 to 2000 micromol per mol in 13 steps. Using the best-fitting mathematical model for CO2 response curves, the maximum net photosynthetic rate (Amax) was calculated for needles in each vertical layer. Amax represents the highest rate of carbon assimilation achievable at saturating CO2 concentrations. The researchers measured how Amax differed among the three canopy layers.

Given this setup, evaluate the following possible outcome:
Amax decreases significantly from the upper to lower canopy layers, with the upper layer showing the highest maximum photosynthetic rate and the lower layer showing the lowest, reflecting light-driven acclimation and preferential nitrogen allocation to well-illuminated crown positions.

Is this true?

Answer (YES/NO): YES